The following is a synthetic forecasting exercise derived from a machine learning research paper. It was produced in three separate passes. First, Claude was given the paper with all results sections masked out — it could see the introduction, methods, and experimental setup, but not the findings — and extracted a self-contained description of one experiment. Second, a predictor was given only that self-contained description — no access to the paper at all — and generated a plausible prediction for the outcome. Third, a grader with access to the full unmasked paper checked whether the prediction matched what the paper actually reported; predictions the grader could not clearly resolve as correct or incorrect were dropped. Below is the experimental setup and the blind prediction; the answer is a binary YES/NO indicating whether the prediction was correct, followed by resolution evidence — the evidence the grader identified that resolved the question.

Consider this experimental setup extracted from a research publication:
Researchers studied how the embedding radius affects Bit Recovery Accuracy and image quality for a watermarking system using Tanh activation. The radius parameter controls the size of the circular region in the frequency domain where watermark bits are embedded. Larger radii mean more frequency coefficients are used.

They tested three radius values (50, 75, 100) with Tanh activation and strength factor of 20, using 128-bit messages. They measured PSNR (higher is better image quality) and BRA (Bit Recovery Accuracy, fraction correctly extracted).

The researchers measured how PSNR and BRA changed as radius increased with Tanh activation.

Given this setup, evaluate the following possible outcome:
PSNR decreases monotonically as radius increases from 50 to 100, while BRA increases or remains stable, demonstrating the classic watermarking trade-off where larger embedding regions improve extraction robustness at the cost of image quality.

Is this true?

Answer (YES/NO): NO